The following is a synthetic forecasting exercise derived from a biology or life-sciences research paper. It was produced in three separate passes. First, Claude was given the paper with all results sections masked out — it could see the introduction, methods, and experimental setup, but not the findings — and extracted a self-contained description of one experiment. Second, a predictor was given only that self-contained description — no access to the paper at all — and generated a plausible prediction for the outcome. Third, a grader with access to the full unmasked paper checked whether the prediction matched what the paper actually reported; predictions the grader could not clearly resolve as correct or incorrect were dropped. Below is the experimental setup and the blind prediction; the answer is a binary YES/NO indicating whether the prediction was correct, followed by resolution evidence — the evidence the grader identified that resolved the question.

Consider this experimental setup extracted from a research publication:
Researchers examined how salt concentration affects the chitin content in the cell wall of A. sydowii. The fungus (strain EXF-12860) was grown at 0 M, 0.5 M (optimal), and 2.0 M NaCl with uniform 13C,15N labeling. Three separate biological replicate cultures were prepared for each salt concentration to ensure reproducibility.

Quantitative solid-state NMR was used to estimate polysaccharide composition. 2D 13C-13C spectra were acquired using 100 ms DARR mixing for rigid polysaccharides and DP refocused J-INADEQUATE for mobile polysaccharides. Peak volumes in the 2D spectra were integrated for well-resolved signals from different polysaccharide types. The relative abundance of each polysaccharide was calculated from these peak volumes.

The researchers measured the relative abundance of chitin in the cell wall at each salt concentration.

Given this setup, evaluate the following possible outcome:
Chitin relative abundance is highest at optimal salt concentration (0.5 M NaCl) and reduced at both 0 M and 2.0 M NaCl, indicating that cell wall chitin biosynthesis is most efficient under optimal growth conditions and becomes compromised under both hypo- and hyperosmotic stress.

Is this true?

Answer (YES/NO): NO